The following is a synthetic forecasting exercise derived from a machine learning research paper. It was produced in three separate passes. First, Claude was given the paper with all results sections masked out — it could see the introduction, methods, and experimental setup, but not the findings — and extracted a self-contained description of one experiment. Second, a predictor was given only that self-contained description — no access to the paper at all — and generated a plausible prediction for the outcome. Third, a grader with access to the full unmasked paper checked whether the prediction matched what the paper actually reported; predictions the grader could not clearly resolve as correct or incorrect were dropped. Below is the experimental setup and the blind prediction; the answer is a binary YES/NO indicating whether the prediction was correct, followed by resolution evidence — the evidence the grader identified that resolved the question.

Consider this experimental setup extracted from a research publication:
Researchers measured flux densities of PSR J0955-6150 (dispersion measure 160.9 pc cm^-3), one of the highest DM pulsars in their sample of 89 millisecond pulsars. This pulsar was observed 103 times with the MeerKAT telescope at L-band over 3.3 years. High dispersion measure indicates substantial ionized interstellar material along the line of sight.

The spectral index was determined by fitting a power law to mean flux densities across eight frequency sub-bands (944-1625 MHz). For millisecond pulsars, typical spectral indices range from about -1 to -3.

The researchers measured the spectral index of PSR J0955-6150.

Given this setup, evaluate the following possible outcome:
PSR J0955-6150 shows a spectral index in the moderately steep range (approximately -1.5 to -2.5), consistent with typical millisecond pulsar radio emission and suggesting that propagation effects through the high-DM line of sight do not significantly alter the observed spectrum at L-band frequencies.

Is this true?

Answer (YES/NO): NO